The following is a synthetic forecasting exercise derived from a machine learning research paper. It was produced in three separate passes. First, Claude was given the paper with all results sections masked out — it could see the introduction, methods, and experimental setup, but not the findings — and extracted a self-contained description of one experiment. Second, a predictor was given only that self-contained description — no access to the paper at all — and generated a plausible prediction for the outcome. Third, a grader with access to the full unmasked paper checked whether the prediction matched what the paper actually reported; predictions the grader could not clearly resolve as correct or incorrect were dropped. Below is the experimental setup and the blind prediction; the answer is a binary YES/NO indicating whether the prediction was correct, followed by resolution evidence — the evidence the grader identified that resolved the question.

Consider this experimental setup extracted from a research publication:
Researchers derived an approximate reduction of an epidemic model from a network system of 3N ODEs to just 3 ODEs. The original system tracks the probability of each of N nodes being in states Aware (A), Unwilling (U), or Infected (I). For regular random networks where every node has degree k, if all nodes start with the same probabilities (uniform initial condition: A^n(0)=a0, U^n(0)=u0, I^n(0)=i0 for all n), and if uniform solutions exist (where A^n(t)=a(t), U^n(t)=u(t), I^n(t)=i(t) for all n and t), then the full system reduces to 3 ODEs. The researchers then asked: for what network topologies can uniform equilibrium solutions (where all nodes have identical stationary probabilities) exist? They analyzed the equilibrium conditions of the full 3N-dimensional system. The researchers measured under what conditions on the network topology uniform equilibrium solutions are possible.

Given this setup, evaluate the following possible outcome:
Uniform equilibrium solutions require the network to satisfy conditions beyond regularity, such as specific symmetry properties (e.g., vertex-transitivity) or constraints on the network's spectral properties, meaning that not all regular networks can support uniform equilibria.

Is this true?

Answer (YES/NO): NO